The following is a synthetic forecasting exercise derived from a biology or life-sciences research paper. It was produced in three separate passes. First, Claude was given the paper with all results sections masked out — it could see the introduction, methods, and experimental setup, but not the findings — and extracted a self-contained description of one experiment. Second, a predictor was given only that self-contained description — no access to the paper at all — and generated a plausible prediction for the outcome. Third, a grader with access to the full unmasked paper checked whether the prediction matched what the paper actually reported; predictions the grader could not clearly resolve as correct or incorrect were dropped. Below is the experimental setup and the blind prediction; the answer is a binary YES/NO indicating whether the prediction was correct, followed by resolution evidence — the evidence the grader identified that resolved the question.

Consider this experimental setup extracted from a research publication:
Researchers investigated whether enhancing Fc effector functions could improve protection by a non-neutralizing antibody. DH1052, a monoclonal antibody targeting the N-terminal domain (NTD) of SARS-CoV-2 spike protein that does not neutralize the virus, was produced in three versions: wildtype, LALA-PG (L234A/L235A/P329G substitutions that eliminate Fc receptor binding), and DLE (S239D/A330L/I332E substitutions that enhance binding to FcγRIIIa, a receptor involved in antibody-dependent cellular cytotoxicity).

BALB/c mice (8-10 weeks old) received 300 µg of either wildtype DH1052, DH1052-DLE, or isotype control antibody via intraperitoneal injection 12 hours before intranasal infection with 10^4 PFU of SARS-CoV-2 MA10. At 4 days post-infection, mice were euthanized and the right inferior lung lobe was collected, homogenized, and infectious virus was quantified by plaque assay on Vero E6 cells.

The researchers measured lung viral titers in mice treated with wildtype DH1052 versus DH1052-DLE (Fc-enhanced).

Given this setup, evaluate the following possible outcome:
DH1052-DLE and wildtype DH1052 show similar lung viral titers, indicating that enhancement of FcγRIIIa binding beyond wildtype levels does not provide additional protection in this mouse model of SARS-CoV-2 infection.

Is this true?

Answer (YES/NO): NO